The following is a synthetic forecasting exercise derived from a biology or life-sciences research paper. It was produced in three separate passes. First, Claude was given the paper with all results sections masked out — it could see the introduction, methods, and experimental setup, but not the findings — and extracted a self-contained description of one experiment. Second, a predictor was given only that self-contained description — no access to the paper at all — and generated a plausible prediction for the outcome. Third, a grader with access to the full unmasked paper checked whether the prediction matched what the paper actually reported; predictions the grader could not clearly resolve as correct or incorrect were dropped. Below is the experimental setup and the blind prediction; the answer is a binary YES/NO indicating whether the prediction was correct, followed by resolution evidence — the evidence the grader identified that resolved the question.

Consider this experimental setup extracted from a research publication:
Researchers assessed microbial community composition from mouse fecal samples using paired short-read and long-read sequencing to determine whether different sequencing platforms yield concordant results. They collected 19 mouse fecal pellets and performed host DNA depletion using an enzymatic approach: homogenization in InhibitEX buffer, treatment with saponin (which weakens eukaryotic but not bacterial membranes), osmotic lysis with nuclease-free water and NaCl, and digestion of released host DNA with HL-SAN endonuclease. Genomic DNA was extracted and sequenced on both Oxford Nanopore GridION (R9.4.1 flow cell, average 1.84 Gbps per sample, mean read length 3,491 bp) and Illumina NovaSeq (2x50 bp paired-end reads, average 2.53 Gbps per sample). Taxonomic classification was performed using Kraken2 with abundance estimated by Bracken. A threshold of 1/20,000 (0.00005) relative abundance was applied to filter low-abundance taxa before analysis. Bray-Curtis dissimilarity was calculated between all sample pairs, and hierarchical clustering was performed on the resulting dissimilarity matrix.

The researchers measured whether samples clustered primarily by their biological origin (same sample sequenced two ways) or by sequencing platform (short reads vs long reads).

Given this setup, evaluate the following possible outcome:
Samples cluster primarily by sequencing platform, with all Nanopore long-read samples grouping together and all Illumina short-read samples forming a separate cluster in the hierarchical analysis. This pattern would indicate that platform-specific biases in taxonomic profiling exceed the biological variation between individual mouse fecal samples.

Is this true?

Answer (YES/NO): YES